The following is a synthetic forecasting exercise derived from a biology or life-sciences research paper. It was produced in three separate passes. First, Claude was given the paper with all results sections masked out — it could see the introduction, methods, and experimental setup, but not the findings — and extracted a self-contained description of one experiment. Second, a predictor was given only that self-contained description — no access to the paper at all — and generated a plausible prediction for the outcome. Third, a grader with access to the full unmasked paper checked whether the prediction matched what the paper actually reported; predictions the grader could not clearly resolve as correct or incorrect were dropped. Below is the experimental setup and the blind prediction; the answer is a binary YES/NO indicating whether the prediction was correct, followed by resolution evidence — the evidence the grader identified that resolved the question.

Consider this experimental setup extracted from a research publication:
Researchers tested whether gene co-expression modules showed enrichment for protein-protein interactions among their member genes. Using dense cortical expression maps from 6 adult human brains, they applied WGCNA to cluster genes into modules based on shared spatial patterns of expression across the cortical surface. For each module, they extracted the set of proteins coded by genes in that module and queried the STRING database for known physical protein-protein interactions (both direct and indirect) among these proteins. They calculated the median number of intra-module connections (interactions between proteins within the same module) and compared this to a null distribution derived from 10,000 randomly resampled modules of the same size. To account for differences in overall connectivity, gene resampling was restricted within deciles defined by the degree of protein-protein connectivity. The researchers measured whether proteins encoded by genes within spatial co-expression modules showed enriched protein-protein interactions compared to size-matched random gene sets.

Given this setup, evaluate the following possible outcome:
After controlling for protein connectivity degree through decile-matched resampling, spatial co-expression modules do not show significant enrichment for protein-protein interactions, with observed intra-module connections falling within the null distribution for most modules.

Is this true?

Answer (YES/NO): NO